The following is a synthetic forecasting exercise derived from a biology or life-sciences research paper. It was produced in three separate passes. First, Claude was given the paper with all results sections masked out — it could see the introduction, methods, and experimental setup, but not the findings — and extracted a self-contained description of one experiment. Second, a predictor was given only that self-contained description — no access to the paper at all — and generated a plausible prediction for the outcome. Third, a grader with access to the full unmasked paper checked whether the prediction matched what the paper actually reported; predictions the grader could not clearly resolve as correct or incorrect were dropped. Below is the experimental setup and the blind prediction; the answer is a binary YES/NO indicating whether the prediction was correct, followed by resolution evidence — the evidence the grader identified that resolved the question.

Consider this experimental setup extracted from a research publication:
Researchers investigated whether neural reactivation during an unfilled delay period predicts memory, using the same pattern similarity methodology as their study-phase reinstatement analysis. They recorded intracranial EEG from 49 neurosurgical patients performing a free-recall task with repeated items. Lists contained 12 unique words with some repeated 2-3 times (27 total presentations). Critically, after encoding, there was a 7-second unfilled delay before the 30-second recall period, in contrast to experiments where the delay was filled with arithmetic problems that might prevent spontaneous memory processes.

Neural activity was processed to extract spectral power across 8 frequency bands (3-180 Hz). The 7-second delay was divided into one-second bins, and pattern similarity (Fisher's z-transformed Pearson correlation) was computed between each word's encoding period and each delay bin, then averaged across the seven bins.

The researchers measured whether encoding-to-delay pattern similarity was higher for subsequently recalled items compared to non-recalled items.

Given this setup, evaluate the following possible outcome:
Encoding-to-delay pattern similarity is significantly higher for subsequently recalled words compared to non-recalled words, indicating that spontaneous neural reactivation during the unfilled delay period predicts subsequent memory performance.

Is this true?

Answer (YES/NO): YES